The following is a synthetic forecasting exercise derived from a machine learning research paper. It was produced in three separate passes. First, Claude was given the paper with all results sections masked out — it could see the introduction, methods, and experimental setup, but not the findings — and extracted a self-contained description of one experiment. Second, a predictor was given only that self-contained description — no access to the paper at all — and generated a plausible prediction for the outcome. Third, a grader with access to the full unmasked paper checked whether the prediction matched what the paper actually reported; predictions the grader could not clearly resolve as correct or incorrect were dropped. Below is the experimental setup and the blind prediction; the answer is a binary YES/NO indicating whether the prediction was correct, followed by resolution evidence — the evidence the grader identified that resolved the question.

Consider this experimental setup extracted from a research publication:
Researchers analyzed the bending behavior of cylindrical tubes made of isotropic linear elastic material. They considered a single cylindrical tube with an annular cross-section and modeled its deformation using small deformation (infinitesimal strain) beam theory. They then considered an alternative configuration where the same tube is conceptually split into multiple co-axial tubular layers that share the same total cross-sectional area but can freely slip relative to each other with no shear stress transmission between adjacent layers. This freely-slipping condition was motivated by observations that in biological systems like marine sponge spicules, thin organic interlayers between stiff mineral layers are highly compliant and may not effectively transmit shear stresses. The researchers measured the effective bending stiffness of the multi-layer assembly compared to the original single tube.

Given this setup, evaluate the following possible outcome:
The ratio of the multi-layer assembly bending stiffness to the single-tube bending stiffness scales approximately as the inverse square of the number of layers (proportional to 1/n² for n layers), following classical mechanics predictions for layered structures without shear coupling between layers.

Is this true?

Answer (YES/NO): NO